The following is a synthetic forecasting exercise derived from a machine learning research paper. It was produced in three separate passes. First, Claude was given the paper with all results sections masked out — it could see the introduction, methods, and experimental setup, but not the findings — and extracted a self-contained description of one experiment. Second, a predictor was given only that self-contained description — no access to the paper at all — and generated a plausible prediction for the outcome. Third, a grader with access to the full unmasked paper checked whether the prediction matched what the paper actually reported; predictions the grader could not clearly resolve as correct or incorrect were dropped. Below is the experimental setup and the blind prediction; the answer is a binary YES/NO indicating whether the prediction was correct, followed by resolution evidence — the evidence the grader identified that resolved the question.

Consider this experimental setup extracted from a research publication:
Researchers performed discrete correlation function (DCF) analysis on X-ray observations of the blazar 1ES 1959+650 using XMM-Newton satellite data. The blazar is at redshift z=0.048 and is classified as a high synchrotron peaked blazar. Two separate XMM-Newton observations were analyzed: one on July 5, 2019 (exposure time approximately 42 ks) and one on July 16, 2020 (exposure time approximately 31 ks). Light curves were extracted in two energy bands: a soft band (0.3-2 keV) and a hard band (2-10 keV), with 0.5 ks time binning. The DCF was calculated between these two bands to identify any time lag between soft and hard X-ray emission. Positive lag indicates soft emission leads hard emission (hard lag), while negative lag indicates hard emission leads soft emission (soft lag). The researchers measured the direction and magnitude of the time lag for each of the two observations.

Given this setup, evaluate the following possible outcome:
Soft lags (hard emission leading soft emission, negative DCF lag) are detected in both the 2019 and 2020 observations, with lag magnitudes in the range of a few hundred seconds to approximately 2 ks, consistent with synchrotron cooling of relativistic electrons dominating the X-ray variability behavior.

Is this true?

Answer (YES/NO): NO